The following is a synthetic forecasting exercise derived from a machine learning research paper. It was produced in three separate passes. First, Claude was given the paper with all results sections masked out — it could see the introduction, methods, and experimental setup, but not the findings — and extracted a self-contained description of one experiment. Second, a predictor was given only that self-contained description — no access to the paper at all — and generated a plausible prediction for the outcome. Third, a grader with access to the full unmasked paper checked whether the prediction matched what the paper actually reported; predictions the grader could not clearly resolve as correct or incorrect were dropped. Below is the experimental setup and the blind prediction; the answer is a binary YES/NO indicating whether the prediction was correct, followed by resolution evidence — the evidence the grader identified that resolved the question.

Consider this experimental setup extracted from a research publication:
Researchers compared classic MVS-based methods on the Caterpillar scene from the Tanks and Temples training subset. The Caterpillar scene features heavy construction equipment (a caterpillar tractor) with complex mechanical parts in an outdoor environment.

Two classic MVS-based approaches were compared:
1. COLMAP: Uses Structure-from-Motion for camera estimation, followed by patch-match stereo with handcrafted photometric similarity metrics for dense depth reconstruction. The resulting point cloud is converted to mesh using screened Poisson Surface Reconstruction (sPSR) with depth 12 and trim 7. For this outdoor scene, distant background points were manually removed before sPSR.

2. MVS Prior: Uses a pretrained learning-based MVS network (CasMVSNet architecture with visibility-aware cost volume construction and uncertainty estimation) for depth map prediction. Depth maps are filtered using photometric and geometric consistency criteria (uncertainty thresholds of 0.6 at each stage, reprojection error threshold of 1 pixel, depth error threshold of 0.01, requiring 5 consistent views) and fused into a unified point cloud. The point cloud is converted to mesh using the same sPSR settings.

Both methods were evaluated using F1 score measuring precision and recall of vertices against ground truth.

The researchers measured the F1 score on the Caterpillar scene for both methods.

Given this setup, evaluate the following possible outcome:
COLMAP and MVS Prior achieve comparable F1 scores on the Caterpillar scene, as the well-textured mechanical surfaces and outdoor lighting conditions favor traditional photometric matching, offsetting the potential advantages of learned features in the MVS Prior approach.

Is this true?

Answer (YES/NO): NO